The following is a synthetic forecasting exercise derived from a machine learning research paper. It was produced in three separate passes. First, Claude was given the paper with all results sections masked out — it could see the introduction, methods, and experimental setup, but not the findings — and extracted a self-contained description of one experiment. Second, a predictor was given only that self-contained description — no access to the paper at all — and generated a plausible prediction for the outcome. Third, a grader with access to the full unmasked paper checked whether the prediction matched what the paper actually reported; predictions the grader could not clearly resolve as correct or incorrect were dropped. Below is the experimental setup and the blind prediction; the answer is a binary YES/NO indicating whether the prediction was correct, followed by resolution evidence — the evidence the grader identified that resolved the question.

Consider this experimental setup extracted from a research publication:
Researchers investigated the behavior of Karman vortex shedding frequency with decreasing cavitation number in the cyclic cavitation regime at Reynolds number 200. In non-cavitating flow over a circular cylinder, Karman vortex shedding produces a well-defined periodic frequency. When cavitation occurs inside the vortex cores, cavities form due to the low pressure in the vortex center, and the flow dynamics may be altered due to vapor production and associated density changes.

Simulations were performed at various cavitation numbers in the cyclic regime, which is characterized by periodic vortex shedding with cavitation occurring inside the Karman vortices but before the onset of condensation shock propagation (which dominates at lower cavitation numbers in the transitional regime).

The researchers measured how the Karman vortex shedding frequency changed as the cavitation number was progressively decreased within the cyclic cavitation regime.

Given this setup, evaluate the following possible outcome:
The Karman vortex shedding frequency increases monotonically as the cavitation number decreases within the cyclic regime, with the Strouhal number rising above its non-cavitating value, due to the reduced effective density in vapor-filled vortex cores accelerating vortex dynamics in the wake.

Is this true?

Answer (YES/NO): NO